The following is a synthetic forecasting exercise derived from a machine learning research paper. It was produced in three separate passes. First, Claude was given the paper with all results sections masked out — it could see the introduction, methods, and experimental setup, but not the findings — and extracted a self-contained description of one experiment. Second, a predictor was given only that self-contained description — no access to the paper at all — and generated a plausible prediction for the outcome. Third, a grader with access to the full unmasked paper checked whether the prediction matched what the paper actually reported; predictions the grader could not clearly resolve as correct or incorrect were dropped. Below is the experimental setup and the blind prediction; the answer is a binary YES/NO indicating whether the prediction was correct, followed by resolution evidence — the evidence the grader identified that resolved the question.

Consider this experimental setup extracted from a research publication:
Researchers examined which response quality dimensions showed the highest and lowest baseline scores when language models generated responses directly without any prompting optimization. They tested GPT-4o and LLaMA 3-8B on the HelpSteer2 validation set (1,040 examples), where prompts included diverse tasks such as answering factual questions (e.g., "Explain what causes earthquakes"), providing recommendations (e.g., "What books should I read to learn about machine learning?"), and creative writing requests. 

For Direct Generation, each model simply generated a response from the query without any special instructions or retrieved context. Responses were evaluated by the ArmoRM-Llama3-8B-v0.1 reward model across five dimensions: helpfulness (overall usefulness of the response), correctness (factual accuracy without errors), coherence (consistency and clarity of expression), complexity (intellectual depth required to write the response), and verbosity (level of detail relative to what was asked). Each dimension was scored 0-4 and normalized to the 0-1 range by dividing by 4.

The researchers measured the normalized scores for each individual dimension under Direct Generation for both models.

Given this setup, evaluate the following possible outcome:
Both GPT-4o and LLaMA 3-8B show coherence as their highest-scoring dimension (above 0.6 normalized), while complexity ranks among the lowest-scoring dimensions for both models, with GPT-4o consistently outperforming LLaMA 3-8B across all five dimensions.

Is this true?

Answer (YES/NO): YES